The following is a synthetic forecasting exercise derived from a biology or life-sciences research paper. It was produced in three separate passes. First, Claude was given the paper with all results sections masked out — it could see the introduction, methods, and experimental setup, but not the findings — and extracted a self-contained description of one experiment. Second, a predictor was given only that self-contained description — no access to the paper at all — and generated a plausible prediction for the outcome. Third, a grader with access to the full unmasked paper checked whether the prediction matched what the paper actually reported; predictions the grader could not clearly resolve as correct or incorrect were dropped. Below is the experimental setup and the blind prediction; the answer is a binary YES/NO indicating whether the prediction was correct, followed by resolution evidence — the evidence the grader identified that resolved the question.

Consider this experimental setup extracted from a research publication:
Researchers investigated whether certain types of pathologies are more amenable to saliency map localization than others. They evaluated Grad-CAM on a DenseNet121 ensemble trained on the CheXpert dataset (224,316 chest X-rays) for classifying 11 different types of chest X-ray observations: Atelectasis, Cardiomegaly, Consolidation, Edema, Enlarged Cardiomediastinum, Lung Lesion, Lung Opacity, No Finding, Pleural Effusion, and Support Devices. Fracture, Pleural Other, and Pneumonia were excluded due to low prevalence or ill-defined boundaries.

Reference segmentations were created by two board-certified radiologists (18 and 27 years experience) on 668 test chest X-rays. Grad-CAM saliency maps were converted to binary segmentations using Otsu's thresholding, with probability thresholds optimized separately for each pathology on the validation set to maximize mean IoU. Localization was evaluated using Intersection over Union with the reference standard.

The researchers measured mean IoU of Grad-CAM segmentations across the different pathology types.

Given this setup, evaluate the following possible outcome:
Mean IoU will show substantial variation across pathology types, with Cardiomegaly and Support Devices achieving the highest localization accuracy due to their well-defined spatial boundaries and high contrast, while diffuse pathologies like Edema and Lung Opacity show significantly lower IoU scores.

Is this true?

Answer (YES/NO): NO